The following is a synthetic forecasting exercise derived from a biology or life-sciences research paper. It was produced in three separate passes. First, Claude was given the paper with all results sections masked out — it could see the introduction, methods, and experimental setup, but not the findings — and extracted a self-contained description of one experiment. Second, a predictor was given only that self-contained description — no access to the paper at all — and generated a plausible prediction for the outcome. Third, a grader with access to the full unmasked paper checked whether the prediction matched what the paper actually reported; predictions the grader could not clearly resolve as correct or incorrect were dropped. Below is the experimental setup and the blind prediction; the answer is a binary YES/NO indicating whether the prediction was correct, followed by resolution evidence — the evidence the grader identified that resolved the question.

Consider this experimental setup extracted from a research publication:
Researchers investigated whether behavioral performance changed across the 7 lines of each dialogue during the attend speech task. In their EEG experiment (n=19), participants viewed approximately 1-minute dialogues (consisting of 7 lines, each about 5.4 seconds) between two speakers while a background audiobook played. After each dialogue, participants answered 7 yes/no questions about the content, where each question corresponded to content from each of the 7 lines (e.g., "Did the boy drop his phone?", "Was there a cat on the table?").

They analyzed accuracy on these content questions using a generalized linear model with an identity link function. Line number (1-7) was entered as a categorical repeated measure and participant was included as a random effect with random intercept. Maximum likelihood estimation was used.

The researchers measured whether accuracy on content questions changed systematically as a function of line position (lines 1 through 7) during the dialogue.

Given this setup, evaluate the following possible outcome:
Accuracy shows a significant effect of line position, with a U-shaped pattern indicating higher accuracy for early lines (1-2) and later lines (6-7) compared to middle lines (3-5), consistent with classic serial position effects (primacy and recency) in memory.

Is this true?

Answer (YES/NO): NO